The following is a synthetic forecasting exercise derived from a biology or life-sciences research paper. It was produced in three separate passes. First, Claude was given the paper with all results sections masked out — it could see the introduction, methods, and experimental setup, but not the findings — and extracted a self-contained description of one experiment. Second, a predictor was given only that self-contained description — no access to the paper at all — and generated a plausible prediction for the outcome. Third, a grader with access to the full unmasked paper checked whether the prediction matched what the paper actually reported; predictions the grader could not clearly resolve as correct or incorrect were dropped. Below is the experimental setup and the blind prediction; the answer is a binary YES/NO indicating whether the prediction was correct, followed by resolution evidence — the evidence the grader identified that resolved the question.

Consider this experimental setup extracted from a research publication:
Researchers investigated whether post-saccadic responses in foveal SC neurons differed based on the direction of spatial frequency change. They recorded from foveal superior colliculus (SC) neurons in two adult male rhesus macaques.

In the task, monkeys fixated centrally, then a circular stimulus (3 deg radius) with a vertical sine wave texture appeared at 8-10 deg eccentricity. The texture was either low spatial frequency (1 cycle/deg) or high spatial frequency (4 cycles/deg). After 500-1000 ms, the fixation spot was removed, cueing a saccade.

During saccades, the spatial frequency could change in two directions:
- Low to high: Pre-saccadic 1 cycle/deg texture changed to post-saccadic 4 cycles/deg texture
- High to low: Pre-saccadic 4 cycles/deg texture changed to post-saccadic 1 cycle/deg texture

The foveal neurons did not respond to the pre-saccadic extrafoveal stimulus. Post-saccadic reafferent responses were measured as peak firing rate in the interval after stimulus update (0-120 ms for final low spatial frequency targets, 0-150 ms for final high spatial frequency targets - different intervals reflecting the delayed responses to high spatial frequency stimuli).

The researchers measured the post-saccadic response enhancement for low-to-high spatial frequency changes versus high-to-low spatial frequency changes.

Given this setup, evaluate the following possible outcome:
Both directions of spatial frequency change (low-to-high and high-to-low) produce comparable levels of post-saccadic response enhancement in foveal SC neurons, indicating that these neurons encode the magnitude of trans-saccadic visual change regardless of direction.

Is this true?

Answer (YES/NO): NO